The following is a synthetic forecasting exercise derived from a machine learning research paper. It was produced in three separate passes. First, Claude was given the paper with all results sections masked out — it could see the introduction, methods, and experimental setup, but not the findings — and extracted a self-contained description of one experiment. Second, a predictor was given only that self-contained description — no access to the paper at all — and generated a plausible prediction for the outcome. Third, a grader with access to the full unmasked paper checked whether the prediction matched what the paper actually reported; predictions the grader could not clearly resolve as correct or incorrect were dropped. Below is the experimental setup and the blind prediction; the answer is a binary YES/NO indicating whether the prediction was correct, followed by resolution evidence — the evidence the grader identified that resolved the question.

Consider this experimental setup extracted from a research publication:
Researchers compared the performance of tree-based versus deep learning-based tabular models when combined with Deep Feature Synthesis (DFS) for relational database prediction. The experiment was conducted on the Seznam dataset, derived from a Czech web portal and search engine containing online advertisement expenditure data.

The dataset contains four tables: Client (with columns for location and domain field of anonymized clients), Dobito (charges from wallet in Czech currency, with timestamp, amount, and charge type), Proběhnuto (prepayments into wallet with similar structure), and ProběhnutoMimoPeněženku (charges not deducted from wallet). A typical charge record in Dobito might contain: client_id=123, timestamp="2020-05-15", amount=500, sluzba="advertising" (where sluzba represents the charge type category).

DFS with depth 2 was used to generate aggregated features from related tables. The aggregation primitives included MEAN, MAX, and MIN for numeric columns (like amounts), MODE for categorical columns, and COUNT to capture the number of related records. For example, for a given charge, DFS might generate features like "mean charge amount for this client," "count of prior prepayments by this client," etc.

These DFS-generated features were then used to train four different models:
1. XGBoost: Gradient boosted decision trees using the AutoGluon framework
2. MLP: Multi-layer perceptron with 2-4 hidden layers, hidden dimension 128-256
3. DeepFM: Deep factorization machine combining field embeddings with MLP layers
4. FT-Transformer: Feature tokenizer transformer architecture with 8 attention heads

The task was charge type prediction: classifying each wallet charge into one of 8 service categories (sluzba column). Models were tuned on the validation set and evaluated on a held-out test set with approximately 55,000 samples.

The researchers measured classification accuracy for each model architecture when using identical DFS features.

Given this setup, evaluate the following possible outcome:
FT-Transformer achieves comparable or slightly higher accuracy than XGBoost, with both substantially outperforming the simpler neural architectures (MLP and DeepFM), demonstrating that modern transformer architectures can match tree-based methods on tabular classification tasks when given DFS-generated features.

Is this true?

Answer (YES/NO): NO